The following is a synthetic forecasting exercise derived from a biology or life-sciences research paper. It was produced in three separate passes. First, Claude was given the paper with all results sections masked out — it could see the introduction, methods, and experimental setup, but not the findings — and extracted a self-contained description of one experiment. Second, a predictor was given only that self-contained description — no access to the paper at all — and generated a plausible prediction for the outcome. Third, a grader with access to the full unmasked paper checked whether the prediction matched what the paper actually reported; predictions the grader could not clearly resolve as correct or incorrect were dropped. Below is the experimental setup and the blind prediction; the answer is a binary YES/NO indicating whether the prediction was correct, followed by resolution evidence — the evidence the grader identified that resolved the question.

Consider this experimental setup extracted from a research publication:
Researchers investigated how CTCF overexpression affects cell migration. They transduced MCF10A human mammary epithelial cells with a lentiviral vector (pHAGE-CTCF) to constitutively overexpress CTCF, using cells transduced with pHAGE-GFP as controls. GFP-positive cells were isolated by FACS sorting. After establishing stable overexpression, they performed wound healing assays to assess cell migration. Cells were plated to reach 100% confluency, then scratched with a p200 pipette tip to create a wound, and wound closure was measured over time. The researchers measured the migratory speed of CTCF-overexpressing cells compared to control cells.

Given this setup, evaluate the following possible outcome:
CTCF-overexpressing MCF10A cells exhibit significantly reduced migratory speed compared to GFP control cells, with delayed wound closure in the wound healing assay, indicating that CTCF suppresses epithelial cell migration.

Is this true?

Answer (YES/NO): NO